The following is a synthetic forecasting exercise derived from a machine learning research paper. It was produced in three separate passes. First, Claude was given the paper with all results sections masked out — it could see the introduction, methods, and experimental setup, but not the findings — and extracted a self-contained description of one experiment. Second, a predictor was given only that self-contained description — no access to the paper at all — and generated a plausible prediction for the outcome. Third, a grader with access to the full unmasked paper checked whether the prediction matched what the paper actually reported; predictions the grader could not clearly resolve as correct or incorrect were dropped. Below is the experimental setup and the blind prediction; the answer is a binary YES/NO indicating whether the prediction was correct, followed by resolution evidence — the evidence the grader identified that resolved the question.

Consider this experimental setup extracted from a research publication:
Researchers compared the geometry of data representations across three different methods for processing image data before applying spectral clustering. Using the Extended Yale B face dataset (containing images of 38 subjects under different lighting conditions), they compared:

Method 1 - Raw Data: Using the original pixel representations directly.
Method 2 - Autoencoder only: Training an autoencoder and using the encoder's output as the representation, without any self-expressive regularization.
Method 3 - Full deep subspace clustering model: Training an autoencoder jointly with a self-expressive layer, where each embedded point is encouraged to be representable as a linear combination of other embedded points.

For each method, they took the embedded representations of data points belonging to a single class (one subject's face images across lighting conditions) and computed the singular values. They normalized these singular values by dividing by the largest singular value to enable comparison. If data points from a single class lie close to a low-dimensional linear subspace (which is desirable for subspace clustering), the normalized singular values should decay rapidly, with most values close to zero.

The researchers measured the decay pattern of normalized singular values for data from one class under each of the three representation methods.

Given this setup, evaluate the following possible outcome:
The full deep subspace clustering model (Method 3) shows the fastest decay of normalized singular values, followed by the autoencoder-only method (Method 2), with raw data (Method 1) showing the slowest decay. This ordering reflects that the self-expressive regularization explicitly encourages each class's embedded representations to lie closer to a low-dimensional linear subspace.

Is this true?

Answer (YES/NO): NO